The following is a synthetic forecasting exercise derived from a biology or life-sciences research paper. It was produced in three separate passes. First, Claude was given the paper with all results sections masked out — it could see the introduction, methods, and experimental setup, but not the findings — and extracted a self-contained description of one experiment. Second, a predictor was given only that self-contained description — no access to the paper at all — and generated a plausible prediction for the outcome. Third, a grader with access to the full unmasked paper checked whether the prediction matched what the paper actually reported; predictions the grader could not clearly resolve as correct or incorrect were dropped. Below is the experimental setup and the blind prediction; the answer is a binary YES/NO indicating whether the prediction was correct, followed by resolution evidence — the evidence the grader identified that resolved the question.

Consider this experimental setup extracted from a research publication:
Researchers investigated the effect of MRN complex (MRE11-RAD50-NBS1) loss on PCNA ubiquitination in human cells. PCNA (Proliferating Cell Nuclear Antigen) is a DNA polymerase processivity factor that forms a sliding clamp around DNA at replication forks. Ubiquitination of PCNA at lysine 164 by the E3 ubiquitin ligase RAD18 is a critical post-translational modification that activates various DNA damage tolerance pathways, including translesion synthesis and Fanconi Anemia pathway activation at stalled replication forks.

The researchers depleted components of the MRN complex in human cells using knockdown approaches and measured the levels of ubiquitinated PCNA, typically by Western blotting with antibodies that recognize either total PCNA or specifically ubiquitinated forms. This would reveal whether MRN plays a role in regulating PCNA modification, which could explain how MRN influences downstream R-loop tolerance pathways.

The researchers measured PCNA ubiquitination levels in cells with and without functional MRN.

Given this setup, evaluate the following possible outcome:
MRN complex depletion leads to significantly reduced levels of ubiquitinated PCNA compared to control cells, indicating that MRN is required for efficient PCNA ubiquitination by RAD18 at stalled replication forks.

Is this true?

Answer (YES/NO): YES